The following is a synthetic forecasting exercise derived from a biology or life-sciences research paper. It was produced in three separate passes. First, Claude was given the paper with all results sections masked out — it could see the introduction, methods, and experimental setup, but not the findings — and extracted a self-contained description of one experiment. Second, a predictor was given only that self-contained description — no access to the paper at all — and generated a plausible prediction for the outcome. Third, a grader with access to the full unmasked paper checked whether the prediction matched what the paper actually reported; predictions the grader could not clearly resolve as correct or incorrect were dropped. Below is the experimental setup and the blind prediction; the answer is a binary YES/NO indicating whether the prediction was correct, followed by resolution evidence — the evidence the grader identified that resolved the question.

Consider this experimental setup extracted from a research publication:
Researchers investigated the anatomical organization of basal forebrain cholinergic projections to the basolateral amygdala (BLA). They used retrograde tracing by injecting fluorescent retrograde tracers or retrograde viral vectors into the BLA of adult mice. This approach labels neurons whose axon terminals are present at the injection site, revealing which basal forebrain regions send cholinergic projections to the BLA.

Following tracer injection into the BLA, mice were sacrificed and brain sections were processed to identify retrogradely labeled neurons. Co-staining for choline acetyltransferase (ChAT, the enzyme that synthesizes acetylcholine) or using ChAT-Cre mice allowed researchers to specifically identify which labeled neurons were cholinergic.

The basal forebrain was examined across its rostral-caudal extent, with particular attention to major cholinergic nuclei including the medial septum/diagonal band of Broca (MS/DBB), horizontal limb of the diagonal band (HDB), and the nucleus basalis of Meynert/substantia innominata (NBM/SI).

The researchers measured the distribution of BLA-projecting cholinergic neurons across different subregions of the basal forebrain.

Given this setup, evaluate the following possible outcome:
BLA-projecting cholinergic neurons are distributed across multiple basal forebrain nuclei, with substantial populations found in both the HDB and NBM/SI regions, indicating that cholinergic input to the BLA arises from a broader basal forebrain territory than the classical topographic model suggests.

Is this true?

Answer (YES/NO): NO